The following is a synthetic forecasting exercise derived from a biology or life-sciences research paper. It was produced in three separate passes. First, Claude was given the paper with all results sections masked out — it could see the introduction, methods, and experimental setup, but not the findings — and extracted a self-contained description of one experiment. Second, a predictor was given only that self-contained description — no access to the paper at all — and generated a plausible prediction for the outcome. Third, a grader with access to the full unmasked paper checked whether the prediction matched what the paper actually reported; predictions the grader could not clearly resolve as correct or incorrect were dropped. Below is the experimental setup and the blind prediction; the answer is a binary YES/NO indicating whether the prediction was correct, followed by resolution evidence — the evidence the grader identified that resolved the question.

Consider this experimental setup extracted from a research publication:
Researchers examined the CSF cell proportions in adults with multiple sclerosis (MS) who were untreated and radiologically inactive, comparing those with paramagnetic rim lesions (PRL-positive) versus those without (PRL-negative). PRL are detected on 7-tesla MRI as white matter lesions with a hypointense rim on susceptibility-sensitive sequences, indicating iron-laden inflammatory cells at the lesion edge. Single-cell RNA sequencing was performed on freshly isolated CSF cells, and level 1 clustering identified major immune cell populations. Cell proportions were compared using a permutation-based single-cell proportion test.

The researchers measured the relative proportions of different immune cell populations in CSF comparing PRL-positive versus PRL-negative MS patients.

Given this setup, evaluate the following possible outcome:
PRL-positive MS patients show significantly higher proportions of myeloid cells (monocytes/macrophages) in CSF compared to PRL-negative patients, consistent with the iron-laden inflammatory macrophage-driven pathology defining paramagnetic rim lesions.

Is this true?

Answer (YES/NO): YES